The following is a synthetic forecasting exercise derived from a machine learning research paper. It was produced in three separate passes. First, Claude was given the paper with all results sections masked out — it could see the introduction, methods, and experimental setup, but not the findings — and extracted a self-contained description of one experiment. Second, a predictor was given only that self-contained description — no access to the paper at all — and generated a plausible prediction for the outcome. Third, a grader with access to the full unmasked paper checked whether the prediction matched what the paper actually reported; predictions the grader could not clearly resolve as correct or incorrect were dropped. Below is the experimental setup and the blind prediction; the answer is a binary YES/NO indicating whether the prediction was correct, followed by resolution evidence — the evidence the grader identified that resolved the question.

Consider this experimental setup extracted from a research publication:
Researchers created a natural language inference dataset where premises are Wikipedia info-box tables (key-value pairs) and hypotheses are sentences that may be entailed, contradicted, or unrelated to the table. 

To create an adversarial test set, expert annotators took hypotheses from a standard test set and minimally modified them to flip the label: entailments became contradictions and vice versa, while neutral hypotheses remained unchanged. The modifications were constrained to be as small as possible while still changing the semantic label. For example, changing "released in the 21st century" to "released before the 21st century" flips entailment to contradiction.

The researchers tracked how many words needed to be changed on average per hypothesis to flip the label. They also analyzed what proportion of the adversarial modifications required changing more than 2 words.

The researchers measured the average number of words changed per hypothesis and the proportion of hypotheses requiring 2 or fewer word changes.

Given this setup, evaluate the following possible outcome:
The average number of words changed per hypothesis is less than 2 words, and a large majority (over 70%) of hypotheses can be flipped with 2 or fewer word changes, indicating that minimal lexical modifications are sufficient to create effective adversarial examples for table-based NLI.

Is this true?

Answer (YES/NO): NO